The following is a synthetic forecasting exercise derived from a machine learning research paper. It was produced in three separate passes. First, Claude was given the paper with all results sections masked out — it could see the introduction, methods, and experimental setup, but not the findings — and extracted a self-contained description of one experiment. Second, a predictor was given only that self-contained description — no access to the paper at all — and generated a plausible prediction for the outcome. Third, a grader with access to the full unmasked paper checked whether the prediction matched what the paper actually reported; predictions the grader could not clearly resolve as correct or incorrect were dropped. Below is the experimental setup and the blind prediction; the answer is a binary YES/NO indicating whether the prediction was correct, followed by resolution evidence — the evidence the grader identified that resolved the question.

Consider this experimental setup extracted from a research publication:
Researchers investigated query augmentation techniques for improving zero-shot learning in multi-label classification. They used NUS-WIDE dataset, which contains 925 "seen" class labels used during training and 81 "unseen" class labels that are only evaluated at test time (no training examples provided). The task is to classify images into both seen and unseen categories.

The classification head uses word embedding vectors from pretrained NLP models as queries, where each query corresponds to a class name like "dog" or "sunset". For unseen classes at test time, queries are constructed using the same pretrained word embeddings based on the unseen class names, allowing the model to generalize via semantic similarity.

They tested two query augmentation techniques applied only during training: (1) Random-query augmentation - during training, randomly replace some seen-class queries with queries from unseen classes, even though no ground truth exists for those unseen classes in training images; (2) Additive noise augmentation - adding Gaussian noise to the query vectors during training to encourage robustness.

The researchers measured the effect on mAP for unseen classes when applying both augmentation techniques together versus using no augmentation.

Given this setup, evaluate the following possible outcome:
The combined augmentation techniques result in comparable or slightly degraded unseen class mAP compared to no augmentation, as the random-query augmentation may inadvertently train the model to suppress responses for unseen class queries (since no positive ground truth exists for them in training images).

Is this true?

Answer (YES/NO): NO